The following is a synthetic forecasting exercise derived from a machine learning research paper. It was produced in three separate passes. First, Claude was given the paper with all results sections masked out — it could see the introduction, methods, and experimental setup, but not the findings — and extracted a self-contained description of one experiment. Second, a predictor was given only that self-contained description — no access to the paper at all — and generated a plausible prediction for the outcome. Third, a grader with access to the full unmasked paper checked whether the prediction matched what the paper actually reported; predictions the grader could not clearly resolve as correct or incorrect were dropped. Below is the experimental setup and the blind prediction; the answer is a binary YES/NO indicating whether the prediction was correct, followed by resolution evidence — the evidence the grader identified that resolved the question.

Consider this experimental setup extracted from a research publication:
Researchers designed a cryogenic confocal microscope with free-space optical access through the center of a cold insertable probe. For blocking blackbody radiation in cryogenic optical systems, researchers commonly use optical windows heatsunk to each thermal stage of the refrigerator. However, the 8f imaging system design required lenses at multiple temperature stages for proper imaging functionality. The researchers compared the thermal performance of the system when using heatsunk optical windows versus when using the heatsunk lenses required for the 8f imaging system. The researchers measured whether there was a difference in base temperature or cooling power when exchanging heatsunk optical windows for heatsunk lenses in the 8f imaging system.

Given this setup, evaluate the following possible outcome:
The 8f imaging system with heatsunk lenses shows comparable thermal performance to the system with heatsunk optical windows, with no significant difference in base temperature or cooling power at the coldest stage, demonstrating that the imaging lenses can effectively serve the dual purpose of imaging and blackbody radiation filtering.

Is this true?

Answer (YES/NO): YES